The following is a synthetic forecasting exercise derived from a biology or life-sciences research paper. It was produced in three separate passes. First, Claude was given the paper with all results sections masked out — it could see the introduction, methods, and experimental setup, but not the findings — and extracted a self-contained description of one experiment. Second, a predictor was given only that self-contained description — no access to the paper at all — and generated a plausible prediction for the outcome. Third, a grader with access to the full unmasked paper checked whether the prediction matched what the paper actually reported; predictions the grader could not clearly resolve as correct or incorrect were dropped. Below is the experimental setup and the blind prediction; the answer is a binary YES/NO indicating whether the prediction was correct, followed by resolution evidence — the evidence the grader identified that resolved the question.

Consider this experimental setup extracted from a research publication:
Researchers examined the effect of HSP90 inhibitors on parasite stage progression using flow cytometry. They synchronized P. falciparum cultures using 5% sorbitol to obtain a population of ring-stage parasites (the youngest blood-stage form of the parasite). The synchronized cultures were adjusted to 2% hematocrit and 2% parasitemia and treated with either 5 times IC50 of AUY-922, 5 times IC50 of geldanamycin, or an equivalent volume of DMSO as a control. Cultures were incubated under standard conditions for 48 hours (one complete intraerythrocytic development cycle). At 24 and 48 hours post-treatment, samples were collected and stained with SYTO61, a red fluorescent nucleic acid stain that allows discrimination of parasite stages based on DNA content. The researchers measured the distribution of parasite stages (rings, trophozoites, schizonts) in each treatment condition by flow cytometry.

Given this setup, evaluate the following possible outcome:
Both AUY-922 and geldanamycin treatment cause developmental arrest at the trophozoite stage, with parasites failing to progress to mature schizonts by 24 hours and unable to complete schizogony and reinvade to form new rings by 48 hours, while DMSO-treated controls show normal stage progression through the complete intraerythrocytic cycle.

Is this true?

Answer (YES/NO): NO